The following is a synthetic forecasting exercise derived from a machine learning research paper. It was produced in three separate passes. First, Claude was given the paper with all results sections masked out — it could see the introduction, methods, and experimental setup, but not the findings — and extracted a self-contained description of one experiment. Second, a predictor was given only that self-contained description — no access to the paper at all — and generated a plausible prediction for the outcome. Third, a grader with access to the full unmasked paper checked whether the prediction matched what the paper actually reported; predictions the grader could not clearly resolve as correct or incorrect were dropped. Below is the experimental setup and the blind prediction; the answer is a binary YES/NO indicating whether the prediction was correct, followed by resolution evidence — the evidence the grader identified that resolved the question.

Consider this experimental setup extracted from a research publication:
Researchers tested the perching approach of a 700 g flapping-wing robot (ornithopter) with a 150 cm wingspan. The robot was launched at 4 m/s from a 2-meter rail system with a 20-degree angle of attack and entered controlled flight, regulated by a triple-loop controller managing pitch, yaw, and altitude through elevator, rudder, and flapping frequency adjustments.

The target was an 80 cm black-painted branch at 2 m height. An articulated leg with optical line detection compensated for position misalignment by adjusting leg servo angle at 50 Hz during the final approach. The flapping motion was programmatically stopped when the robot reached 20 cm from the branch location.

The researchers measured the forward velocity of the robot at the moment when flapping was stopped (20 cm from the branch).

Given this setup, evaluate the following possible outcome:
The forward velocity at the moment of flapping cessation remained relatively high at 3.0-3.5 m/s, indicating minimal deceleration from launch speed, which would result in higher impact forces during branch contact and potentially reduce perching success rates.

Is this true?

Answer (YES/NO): NO